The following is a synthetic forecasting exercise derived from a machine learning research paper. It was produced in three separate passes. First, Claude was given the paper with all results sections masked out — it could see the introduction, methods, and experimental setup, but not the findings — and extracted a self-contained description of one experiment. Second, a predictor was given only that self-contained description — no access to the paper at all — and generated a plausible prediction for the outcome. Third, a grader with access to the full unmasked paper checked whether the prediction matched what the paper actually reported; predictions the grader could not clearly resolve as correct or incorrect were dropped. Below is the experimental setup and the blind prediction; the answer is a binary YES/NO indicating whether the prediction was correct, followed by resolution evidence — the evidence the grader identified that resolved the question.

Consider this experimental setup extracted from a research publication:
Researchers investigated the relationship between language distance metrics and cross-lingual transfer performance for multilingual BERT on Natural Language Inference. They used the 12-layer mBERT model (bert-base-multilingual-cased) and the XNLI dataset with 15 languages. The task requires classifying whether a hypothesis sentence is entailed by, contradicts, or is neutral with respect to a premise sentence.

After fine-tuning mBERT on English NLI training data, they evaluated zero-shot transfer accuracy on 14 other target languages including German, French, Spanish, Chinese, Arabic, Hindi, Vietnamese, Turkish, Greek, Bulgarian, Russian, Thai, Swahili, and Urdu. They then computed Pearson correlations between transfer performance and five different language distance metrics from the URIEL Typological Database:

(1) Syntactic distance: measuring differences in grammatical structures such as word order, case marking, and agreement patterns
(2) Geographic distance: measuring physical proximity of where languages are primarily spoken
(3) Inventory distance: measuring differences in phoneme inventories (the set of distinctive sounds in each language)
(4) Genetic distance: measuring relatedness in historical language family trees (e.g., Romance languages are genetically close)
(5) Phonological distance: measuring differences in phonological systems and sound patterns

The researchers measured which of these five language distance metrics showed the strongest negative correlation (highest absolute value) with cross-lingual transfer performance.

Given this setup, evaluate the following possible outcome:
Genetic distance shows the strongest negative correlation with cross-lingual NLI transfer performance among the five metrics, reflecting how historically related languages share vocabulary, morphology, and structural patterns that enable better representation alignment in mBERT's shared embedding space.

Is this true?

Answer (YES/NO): NO